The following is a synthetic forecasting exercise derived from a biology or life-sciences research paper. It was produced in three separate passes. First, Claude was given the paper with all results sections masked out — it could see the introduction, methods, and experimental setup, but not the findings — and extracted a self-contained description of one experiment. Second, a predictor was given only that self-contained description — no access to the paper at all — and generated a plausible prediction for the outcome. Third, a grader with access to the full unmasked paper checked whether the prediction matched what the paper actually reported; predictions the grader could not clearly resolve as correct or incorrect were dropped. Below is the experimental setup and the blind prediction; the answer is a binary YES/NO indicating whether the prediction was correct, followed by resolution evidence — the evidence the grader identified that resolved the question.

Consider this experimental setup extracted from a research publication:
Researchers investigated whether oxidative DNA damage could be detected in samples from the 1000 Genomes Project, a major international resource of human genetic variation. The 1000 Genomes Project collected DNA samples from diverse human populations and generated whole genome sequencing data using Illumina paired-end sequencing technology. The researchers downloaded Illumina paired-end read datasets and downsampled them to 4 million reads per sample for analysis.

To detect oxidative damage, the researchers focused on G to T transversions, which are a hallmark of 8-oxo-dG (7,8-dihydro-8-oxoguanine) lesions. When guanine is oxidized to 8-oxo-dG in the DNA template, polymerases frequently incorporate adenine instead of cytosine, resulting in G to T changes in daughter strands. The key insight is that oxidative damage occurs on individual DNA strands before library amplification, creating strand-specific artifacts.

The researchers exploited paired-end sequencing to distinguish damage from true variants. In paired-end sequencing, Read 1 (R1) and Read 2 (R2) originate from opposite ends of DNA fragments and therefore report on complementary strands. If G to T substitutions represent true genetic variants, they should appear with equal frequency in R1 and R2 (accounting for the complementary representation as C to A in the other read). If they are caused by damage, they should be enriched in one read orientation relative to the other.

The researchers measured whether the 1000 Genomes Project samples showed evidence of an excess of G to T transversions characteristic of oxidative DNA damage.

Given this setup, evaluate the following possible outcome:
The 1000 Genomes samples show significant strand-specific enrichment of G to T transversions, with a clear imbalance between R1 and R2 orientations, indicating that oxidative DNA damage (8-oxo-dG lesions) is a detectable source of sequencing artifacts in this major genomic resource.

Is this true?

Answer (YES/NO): YES